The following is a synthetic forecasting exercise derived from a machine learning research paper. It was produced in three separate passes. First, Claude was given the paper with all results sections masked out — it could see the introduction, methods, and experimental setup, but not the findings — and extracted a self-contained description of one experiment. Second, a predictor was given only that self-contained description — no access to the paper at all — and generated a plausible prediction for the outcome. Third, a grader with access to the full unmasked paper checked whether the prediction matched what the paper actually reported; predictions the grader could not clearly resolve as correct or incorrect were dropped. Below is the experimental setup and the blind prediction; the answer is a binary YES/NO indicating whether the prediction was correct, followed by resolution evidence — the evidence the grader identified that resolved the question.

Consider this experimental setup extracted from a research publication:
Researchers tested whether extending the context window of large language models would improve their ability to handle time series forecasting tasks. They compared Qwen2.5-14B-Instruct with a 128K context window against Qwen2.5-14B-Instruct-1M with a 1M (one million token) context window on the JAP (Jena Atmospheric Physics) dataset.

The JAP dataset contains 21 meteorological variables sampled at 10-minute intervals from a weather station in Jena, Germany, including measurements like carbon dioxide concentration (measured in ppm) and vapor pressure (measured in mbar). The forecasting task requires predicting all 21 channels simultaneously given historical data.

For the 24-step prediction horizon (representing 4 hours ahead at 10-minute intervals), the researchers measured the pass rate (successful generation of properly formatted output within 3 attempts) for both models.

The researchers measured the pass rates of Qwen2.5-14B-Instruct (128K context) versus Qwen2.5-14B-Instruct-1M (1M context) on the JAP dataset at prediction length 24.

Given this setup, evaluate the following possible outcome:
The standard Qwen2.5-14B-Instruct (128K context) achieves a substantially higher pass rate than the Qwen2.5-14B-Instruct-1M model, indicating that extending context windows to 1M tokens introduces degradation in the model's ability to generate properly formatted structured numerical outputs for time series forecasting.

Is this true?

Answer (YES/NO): NO